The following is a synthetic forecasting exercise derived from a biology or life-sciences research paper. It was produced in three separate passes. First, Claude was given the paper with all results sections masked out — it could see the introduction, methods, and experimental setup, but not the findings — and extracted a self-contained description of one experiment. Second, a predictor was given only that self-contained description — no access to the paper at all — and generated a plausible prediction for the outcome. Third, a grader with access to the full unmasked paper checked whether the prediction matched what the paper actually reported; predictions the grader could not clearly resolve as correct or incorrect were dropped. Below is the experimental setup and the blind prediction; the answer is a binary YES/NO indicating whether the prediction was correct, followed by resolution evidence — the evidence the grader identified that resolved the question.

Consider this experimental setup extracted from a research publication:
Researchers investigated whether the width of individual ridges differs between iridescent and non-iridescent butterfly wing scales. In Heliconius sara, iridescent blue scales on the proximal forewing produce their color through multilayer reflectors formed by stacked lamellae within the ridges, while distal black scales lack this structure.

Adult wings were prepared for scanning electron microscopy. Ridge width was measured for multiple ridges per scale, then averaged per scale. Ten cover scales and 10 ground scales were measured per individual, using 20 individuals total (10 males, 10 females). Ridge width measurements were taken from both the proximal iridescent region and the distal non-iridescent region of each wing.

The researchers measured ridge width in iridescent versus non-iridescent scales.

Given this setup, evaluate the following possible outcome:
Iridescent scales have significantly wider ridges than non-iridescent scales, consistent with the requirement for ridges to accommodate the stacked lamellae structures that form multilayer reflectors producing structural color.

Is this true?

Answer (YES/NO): YES